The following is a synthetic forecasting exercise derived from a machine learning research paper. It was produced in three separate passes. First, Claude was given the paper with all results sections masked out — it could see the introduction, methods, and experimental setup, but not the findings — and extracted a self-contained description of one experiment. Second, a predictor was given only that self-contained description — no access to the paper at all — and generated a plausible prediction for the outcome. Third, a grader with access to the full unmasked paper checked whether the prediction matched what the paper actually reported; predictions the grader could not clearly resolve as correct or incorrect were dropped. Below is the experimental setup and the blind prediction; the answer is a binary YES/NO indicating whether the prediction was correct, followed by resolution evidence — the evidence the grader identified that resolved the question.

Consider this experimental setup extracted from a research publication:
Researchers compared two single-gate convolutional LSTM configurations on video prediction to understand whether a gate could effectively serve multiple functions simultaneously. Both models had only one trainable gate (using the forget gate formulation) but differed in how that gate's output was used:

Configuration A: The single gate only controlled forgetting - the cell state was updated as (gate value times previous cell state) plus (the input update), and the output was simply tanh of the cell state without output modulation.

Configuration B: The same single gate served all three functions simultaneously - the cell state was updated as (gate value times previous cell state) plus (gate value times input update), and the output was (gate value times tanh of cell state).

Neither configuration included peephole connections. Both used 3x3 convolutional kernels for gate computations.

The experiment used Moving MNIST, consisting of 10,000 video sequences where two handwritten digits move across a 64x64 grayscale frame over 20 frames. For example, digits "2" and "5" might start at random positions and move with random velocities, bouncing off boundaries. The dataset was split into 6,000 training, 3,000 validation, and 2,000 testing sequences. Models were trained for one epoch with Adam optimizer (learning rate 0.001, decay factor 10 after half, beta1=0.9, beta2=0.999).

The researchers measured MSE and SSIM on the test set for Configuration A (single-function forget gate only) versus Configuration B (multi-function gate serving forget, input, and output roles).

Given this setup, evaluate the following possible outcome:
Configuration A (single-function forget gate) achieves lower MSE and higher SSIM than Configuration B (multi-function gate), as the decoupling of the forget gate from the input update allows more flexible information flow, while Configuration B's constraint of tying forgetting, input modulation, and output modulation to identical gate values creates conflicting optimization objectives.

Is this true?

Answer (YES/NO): NO